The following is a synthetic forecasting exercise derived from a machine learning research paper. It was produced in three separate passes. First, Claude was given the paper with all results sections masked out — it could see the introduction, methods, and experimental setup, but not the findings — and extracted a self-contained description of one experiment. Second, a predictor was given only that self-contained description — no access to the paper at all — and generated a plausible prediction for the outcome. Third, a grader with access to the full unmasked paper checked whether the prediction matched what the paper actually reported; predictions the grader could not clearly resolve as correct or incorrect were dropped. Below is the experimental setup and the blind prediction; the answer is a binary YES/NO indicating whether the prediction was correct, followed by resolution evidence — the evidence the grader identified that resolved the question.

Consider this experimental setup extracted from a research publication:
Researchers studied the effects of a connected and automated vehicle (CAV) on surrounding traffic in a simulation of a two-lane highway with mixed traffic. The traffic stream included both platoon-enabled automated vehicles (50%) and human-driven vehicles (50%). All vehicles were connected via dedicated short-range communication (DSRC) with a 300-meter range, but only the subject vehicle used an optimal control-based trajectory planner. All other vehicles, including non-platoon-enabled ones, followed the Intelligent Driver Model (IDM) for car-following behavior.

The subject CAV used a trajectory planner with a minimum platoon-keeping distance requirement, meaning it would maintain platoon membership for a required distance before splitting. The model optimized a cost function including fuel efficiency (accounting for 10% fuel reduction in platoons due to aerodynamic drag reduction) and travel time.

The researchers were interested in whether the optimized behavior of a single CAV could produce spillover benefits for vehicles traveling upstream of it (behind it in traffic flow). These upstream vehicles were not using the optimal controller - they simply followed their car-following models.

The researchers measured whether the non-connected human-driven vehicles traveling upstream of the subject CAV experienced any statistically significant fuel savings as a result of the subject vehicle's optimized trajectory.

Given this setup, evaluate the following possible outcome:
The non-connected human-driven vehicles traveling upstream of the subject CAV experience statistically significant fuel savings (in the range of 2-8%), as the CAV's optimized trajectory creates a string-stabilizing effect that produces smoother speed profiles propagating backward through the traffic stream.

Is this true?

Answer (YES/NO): NO